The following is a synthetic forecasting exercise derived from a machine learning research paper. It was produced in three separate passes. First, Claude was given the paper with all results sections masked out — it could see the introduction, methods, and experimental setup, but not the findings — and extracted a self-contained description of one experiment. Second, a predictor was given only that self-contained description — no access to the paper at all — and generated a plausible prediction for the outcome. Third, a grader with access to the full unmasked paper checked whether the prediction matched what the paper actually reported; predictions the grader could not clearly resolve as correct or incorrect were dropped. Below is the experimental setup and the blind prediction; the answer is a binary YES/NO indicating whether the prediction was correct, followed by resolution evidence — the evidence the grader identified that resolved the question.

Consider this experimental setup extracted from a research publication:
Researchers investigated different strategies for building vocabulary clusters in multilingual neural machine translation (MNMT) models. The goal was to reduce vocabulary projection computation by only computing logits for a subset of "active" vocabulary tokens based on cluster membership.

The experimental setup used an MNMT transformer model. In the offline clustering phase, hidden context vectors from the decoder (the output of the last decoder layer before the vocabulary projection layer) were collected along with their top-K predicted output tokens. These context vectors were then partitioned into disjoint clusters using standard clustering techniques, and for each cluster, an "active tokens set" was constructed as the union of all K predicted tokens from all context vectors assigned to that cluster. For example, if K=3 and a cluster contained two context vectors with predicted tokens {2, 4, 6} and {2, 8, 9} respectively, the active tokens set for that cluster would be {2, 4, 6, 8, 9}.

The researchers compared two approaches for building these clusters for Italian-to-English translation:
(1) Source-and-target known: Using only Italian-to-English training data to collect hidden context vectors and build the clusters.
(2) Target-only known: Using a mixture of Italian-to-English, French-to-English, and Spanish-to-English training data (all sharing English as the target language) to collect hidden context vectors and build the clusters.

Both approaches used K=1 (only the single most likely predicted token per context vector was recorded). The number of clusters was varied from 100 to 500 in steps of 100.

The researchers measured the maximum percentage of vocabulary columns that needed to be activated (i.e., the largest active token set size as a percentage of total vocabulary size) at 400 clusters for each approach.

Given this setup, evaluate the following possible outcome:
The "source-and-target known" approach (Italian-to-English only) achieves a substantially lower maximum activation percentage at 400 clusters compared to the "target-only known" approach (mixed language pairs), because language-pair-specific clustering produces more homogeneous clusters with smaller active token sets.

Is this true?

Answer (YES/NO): YES